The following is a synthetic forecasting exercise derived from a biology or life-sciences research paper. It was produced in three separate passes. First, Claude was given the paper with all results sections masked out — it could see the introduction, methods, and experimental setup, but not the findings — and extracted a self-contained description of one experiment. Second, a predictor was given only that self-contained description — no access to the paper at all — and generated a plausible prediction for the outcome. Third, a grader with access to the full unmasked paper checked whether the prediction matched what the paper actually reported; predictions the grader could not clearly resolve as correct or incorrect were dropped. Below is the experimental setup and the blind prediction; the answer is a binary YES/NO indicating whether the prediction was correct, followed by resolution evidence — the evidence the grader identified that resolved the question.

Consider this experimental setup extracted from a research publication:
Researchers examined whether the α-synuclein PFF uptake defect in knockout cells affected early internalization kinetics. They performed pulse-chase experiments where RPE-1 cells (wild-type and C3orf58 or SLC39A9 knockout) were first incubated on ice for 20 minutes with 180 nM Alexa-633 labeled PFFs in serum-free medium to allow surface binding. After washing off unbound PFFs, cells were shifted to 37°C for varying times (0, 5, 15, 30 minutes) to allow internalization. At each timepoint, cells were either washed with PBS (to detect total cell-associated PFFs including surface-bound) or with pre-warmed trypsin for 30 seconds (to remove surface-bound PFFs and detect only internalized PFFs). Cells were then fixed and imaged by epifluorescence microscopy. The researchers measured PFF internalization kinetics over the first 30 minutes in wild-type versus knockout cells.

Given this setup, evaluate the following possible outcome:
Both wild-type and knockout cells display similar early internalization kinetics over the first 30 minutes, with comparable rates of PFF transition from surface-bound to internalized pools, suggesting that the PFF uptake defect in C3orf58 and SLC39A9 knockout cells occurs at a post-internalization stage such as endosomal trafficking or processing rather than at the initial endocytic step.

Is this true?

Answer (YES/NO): NO